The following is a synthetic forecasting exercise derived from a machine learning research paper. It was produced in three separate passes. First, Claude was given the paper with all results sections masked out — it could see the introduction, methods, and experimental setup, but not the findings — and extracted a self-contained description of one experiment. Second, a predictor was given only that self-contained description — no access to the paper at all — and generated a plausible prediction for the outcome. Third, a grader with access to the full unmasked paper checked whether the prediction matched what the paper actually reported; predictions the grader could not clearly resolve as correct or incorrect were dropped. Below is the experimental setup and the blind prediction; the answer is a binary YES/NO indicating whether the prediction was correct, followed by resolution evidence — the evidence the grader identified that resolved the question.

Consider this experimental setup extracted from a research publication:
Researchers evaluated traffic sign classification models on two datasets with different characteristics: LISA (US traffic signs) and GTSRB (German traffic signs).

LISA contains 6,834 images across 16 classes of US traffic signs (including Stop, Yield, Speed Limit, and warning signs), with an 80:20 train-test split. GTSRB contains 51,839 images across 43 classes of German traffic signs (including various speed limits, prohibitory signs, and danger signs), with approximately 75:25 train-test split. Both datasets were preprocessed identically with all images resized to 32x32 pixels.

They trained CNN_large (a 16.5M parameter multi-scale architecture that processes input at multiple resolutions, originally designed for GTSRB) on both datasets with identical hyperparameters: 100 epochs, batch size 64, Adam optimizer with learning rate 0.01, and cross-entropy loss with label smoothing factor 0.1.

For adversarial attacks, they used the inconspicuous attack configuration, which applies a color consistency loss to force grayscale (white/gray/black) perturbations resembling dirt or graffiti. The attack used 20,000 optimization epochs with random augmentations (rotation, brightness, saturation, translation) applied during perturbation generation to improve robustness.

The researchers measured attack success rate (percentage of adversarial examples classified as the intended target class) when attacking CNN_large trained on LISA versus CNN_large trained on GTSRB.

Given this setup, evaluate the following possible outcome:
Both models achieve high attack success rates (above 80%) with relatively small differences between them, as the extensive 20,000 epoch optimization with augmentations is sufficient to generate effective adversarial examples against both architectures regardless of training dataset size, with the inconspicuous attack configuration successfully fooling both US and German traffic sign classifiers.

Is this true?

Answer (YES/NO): NO